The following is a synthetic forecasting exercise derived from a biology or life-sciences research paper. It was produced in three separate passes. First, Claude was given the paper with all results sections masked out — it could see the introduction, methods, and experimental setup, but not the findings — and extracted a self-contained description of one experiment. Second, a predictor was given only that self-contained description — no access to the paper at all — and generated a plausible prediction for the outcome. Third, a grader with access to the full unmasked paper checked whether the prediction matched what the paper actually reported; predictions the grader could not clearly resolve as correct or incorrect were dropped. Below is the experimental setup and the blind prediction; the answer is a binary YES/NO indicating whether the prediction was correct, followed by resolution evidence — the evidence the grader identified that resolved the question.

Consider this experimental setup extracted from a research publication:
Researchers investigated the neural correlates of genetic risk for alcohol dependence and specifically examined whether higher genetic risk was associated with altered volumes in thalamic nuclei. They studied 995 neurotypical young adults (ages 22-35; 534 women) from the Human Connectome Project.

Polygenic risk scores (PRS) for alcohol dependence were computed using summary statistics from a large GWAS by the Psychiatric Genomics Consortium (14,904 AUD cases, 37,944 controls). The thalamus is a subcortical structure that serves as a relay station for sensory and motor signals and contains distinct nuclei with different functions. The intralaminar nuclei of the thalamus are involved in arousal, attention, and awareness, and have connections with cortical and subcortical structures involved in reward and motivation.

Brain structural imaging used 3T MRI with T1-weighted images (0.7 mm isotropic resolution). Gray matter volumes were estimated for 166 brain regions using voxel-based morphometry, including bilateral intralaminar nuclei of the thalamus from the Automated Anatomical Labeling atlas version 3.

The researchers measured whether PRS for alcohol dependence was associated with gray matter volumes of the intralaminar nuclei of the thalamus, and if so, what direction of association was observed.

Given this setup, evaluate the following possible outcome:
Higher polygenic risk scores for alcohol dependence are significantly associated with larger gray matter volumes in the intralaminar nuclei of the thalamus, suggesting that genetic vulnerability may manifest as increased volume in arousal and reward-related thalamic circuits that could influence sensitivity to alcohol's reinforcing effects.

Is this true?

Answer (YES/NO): YES